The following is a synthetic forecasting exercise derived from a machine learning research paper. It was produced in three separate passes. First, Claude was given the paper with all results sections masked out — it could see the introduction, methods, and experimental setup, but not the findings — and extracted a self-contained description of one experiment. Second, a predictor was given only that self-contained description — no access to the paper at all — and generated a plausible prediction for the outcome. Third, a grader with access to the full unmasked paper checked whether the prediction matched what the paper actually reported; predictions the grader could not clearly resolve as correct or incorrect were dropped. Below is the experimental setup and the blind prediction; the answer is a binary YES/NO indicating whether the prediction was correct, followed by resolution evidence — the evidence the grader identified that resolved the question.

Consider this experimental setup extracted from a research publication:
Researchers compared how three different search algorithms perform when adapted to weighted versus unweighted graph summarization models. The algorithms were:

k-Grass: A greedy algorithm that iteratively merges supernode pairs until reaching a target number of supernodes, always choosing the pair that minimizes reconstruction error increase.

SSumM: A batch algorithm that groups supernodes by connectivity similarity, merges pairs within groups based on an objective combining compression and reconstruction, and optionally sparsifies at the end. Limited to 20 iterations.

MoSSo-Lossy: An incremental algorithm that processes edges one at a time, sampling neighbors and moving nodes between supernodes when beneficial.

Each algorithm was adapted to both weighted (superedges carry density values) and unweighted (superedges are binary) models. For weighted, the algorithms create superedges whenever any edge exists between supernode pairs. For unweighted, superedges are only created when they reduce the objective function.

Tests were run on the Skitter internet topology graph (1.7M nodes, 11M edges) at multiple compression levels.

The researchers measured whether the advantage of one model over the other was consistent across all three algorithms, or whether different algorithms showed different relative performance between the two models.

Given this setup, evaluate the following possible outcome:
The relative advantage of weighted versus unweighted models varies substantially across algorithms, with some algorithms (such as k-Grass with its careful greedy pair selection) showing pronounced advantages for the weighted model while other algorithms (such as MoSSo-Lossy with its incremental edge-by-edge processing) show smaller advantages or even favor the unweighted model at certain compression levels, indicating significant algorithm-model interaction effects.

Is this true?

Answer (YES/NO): NO